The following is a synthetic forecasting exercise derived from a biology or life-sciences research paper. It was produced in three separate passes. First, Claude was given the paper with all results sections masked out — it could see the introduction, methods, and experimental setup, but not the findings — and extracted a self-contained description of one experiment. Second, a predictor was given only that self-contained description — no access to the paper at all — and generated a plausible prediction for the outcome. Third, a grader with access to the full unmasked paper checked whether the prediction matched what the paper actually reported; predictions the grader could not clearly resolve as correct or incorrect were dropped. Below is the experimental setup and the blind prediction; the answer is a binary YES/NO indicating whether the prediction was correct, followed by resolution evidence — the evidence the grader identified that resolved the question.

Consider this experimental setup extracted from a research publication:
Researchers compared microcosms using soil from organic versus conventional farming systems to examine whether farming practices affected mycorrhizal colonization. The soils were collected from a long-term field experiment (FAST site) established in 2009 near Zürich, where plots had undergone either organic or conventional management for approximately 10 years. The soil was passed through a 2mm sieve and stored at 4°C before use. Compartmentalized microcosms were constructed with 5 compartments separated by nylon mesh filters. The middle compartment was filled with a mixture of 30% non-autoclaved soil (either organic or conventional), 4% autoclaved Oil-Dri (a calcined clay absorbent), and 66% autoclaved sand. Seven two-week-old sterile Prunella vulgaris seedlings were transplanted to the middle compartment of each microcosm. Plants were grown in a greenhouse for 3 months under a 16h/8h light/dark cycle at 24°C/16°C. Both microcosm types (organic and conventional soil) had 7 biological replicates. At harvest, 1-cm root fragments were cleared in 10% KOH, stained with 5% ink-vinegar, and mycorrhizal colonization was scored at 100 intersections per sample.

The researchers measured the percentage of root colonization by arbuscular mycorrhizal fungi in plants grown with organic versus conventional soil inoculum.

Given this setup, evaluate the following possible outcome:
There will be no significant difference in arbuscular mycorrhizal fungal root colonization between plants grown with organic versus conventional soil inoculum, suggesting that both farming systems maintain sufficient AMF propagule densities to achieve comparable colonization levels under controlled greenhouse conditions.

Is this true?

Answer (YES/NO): YES